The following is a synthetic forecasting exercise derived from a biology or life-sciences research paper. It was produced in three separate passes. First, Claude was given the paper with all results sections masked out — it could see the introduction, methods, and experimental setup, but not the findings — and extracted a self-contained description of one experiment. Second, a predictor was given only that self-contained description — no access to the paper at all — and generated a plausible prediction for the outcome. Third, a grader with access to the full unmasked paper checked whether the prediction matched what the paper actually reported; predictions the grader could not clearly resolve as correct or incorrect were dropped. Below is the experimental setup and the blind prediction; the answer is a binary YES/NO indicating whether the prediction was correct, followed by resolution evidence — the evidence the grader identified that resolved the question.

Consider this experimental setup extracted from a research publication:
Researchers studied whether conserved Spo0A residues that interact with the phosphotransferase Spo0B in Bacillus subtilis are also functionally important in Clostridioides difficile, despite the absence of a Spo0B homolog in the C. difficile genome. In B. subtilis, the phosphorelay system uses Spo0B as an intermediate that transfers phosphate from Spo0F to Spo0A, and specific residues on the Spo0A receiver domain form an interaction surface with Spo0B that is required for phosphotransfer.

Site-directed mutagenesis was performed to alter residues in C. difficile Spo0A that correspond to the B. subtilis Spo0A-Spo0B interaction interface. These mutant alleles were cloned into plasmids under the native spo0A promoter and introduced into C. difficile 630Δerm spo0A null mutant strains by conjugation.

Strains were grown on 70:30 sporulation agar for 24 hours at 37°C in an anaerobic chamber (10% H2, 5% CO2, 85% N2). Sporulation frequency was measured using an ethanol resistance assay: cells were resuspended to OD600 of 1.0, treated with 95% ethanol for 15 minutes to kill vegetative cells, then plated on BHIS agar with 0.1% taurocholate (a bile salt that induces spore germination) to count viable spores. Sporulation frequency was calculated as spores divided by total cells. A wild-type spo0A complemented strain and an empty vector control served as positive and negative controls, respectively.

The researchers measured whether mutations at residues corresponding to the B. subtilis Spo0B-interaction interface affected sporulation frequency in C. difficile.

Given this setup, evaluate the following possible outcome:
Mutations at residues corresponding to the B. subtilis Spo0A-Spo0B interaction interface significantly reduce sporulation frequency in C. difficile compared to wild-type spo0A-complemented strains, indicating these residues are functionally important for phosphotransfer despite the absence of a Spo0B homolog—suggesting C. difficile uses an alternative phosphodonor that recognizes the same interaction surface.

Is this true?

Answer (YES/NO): NO